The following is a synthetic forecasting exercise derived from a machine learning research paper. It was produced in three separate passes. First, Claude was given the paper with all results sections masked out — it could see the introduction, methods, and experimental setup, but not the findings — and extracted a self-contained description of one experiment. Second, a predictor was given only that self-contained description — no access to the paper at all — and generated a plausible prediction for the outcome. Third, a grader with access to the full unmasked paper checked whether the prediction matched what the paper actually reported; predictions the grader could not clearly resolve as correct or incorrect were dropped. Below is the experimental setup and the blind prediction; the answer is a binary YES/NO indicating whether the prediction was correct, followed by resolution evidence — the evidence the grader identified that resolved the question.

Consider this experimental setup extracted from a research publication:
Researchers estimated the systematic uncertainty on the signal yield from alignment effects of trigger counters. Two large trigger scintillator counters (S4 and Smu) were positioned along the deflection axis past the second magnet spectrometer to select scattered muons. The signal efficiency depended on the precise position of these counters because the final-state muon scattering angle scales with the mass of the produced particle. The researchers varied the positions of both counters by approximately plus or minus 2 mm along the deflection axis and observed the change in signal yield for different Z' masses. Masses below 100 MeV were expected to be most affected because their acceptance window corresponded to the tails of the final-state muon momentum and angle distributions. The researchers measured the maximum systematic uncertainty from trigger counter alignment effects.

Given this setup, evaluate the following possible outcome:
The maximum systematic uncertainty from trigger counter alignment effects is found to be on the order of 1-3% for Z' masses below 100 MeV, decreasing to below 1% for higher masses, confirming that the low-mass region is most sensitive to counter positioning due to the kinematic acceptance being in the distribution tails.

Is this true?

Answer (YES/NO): NO